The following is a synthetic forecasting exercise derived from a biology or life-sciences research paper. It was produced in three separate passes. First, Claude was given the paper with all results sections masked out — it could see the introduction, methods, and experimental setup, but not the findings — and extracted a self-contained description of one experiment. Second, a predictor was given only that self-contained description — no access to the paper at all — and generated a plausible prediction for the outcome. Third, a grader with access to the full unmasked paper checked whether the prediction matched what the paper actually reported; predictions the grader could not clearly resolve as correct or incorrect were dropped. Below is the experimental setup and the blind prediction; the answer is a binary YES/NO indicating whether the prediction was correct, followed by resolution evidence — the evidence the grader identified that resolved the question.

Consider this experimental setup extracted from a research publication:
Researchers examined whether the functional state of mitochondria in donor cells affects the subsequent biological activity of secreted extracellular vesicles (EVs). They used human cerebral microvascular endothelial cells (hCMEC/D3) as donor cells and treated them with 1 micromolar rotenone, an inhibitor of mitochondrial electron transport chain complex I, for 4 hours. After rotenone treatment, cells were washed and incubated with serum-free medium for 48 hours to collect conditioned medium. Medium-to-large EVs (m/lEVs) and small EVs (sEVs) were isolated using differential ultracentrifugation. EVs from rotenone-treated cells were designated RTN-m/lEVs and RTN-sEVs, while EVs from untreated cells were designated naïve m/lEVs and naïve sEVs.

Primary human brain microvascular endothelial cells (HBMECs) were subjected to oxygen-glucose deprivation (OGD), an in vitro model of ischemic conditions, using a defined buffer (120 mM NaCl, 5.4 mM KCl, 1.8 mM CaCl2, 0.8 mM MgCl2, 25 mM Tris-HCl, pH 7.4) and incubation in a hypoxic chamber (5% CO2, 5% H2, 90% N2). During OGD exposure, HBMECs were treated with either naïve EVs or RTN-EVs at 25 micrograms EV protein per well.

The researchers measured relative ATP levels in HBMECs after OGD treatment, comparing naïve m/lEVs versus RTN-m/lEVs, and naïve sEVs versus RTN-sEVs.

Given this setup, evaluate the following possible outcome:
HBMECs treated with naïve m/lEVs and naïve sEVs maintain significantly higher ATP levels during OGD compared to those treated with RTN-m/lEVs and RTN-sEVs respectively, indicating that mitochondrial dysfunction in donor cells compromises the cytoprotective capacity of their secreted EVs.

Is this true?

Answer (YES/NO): YES